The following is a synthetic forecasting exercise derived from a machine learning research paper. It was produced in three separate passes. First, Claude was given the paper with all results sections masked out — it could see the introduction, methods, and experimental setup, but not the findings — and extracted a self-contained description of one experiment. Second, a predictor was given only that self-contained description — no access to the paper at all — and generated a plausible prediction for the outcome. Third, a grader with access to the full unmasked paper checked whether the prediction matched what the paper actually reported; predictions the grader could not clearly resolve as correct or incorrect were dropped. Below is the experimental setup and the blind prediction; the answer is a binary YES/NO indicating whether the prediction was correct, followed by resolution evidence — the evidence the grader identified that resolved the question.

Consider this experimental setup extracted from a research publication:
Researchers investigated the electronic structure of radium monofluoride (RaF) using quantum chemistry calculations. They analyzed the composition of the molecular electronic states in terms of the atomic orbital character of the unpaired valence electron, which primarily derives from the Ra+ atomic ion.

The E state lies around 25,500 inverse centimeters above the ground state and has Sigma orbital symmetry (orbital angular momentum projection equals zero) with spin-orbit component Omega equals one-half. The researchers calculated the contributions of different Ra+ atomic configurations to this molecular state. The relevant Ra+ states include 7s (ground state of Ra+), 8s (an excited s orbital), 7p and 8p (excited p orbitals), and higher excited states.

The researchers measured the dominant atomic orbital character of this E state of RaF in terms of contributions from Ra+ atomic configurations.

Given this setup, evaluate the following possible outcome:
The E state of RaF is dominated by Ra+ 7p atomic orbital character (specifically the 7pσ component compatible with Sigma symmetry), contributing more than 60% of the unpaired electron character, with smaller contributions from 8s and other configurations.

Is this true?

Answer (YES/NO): NO